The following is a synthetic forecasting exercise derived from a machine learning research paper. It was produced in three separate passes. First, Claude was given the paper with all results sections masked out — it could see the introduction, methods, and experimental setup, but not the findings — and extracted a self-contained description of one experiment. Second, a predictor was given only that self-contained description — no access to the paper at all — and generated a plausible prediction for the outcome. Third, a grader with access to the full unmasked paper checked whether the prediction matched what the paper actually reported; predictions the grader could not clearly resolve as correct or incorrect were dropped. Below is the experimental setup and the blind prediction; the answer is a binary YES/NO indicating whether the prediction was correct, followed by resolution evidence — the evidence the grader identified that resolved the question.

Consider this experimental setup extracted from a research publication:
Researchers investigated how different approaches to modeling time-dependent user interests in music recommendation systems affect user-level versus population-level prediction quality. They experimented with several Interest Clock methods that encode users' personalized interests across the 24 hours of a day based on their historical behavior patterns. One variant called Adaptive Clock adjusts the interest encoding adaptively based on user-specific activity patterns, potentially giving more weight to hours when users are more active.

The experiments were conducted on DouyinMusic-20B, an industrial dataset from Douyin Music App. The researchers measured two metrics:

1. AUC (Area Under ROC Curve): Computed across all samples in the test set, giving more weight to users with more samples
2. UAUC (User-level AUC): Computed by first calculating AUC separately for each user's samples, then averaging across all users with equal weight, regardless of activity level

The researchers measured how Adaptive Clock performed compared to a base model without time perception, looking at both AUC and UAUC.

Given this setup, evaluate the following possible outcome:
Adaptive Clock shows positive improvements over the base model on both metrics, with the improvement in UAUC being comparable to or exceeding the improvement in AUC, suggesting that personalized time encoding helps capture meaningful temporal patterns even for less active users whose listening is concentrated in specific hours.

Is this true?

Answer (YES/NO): NO